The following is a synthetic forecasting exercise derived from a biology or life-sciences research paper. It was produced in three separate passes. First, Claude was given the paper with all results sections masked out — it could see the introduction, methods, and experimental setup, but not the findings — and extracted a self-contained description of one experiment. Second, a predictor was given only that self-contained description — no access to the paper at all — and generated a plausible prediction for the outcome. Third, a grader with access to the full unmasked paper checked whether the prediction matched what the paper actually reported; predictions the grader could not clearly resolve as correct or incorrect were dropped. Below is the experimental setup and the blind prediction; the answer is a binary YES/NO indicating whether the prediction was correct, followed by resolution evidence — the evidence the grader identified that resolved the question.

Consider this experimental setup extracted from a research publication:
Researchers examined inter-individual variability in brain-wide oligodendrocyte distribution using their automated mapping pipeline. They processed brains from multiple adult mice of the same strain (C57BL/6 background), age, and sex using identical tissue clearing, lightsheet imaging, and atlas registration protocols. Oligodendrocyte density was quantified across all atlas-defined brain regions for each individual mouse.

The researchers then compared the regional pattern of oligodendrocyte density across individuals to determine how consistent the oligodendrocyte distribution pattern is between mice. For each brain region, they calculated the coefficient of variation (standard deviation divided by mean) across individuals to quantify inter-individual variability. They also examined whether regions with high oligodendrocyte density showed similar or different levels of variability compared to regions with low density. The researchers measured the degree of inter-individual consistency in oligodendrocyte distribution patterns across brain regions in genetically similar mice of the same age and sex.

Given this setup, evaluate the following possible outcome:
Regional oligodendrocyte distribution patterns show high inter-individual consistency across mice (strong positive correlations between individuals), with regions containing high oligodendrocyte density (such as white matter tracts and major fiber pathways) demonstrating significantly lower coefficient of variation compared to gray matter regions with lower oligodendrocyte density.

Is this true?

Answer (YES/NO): NO